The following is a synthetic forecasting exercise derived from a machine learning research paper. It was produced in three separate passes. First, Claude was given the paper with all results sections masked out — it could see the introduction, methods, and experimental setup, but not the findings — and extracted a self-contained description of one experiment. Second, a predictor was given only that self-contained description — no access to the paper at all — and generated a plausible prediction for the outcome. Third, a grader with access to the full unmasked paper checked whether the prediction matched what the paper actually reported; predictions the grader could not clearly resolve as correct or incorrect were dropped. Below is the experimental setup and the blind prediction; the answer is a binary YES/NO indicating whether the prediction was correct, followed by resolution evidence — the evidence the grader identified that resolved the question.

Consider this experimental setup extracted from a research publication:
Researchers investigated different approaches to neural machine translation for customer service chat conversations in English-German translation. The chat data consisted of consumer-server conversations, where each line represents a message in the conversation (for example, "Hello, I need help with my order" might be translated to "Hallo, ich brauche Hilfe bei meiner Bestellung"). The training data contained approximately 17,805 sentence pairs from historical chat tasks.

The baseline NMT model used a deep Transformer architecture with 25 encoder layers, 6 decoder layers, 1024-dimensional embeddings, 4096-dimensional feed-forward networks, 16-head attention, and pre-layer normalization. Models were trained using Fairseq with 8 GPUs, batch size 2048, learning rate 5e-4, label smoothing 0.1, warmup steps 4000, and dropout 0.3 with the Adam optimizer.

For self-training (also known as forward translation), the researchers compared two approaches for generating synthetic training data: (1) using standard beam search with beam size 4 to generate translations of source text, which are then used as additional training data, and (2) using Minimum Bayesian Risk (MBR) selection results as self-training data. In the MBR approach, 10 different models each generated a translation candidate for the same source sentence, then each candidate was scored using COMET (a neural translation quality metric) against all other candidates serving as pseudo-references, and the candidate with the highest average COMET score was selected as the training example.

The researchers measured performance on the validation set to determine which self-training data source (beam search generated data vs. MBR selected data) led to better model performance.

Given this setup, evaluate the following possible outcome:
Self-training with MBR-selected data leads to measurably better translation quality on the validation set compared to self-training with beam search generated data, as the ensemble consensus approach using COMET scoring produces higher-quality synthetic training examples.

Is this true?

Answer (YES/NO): YES